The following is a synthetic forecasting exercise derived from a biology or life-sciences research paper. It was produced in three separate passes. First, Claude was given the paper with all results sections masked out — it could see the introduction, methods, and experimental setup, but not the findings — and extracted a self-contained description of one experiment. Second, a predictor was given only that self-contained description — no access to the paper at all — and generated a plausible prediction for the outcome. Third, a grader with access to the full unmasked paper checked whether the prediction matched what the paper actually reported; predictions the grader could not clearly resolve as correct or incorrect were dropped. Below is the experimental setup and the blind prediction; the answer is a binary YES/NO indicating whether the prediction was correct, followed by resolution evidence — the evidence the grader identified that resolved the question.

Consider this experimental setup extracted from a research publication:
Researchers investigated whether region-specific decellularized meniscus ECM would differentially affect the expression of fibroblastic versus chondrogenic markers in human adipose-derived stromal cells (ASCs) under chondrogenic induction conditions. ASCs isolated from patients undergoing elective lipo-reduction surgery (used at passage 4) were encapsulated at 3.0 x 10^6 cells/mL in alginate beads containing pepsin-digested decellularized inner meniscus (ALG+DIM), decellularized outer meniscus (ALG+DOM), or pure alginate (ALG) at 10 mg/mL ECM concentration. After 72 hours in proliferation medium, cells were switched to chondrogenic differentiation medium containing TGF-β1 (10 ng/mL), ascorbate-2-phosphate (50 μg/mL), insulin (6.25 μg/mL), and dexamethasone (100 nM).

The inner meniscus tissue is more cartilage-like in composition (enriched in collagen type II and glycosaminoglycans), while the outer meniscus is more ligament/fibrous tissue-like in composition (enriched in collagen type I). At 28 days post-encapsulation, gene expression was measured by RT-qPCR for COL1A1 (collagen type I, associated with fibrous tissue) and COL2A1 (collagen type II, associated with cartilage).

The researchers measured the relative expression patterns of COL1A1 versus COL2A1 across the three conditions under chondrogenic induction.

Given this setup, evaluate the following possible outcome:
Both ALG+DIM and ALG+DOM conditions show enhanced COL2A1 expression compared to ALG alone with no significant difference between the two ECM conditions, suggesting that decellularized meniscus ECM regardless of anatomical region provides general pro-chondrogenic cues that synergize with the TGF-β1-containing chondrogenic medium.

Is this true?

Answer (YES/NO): NO